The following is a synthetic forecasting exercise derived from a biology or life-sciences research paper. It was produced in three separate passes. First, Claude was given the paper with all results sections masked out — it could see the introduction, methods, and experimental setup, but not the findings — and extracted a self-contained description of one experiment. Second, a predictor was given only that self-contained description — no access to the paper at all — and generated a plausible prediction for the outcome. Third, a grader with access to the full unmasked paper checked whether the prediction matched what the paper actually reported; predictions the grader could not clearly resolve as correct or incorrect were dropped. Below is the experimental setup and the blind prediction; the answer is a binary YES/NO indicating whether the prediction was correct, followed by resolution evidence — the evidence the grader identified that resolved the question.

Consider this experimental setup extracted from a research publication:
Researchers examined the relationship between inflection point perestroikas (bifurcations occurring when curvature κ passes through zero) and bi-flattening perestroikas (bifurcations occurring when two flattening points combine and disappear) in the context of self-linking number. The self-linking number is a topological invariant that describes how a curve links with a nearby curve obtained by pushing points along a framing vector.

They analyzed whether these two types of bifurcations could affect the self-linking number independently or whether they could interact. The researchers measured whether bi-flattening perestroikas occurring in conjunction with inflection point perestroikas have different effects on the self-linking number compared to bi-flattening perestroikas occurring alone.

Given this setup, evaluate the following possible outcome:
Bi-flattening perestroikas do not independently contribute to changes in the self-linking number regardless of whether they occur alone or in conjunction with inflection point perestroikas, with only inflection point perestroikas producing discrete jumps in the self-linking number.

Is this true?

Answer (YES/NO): NO